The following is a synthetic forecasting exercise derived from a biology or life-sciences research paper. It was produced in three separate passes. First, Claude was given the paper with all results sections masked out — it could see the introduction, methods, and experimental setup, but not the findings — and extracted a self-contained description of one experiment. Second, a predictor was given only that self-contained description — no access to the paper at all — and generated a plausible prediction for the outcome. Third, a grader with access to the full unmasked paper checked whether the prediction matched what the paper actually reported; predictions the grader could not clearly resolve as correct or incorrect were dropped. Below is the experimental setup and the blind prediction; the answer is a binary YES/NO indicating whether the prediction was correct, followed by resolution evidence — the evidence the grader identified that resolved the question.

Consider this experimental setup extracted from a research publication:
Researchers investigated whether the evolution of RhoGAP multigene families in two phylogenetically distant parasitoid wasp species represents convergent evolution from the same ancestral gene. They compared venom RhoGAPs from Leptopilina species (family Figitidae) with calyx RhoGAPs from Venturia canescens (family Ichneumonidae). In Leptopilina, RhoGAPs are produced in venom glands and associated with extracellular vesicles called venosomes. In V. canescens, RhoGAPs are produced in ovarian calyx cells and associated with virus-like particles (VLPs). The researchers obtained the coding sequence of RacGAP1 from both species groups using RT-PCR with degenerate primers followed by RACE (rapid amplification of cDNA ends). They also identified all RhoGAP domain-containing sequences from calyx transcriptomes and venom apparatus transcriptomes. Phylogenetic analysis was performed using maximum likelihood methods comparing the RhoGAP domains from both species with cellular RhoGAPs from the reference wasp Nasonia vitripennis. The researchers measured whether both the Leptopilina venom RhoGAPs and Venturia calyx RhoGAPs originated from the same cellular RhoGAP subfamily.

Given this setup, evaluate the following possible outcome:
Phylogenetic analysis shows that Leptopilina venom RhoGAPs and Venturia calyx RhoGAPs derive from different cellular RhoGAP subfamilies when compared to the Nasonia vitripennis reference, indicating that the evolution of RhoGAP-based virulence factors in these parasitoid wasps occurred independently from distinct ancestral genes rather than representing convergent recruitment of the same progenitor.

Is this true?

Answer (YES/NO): NO